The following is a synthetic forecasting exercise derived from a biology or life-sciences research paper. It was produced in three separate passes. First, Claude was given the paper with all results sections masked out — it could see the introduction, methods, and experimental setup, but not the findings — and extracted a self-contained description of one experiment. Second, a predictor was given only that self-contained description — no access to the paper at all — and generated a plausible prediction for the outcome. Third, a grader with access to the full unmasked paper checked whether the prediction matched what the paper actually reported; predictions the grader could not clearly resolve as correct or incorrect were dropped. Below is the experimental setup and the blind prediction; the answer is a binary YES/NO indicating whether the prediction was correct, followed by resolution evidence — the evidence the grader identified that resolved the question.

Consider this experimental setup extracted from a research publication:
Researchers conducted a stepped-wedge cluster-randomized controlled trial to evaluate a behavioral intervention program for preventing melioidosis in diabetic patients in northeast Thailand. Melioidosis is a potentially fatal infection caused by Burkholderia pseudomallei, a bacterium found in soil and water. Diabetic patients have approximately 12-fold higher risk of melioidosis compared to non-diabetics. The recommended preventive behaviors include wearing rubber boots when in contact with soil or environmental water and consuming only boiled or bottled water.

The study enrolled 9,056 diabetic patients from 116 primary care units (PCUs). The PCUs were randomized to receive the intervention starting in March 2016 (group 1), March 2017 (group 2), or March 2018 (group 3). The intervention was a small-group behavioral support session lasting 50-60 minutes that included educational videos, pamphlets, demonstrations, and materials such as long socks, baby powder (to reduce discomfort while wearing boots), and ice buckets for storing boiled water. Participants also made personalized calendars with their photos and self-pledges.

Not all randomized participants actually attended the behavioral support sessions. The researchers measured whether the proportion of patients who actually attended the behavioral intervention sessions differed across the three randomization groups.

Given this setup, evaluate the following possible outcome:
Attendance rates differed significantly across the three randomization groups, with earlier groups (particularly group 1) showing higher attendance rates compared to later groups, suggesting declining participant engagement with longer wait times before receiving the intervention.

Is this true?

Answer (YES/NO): YES